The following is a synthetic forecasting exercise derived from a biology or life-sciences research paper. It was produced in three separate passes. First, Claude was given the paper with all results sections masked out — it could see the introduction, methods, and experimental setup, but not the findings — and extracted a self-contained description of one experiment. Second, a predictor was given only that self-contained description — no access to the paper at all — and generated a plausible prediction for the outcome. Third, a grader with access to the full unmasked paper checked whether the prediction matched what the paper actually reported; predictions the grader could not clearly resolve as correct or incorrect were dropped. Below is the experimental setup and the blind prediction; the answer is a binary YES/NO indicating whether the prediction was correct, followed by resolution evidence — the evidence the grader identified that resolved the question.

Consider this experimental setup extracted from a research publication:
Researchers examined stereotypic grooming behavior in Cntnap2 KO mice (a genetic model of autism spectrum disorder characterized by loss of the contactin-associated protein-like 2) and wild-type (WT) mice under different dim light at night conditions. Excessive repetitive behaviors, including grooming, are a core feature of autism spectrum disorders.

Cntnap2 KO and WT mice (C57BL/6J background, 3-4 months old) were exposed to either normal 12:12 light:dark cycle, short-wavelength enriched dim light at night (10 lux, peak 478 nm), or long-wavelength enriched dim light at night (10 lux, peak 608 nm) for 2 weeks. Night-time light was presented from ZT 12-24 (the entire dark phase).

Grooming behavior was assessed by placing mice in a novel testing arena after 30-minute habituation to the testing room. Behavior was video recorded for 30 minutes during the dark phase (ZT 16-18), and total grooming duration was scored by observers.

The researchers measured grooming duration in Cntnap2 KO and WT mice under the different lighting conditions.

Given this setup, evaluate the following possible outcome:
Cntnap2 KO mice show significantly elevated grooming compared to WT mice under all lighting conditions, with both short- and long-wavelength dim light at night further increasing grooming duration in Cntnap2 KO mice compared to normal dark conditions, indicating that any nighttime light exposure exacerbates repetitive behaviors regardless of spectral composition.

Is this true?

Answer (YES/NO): NO